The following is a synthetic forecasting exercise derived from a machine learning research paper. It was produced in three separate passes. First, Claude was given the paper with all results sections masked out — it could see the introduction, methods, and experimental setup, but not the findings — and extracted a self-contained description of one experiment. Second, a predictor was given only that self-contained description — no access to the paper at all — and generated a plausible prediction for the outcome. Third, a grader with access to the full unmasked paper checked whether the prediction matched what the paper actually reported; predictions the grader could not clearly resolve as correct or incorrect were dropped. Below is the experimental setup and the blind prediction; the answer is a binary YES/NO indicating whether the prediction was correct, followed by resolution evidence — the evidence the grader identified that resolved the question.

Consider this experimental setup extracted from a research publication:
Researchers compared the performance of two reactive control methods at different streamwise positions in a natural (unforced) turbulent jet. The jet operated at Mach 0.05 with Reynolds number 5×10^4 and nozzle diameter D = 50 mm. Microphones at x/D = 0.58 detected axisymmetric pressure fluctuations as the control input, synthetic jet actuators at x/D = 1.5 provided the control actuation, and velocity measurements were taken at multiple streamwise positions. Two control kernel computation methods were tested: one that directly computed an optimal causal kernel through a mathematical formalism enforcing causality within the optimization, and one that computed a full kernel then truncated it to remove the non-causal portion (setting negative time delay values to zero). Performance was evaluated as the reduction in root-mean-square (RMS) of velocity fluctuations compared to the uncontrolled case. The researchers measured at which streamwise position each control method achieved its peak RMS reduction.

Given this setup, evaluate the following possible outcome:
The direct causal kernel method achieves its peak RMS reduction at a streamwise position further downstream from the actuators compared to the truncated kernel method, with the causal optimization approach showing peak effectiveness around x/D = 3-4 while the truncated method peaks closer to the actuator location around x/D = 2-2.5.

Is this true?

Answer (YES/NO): NO